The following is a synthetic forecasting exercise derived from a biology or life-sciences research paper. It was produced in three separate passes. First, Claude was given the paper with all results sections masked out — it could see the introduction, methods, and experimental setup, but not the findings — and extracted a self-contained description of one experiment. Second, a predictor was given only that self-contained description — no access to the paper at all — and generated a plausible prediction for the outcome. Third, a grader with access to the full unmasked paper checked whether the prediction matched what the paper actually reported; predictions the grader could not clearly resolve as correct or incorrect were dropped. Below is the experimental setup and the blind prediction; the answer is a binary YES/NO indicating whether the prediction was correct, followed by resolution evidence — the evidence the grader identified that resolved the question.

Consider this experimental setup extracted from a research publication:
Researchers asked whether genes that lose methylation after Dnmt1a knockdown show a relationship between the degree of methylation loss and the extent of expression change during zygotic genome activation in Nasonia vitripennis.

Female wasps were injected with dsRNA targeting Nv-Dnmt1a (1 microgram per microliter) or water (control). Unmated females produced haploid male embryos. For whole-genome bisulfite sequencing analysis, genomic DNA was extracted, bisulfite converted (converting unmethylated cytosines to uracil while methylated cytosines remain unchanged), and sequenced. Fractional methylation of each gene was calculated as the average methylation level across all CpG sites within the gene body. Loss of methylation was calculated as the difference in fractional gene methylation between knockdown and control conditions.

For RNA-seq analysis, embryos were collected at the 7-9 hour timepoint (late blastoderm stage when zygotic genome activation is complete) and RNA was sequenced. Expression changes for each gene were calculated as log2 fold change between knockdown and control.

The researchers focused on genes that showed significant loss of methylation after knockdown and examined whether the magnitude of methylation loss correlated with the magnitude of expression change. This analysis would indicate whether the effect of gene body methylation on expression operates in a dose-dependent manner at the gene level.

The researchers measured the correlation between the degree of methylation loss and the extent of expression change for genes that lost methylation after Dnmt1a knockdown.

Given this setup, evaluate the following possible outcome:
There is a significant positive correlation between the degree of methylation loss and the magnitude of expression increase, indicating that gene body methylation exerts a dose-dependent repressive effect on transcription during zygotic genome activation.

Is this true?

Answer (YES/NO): NO